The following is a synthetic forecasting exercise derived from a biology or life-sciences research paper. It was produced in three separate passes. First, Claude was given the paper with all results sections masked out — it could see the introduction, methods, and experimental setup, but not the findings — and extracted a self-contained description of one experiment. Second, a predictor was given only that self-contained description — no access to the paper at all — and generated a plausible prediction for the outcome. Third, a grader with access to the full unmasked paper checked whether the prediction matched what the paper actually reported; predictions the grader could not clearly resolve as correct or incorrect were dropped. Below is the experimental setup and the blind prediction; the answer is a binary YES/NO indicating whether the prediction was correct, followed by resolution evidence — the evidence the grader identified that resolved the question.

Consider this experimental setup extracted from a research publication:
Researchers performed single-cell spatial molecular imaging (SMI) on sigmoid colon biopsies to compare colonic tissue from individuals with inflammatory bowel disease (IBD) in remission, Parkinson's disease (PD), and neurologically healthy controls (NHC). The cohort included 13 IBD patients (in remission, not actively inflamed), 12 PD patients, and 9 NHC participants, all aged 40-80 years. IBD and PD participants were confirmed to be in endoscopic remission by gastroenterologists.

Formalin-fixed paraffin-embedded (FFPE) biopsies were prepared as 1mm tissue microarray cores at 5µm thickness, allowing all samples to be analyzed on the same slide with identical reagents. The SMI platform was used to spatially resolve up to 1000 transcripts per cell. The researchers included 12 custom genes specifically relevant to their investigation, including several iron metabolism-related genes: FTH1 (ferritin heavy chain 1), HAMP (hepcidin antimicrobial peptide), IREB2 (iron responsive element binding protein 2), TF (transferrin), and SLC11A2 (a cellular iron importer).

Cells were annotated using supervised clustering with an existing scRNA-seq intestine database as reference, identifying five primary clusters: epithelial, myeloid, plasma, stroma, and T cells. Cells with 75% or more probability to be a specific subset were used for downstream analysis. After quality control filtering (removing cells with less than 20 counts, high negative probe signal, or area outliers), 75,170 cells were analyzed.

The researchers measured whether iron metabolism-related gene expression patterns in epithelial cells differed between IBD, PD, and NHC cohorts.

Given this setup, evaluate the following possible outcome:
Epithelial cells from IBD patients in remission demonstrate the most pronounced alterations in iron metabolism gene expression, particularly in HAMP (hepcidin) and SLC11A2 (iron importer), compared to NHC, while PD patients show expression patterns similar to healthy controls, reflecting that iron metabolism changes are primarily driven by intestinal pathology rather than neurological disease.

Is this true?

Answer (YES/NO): NO